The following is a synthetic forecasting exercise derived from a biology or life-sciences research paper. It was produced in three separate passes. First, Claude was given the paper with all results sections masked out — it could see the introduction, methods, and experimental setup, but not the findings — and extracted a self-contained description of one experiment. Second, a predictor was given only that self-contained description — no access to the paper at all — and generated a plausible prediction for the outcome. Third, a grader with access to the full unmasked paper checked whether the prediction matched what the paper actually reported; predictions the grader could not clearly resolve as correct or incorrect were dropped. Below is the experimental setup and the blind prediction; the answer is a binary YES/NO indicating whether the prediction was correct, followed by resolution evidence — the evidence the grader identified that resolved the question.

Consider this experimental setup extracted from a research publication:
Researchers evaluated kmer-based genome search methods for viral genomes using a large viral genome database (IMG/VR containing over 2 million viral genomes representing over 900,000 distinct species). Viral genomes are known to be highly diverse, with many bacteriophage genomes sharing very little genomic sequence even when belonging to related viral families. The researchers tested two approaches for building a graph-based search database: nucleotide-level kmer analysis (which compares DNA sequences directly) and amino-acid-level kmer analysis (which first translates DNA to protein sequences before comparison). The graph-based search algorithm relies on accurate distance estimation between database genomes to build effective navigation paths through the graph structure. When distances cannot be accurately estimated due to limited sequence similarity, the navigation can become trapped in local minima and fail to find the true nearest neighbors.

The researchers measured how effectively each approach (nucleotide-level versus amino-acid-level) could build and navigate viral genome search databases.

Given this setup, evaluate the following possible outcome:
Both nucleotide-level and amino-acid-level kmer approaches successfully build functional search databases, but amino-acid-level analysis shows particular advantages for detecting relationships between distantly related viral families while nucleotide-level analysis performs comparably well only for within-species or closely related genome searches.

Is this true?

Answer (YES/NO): NO